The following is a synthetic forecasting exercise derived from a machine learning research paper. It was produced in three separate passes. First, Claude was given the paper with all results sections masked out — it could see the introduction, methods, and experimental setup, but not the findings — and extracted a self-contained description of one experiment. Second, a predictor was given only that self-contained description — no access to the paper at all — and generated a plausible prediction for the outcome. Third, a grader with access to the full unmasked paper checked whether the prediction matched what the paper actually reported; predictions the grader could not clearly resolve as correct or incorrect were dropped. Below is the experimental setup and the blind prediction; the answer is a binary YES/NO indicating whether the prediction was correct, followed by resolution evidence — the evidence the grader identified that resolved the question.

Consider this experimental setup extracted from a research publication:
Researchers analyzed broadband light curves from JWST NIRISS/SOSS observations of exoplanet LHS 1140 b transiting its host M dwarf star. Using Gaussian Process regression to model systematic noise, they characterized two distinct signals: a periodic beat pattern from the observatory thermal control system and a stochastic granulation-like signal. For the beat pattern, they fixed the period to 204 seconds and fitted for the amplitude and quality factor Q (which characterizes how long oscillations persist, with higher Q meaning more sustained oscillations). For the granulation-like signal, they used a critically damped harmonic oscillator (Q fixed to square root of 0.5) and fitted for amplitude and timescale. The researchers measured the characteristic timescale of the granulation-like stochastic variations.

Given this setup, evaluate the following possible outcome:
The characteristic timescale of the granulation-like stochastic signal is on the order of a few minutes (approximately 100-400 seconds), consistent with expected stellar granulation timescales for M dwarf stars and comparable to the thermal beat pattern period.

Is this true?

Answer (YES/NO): YES